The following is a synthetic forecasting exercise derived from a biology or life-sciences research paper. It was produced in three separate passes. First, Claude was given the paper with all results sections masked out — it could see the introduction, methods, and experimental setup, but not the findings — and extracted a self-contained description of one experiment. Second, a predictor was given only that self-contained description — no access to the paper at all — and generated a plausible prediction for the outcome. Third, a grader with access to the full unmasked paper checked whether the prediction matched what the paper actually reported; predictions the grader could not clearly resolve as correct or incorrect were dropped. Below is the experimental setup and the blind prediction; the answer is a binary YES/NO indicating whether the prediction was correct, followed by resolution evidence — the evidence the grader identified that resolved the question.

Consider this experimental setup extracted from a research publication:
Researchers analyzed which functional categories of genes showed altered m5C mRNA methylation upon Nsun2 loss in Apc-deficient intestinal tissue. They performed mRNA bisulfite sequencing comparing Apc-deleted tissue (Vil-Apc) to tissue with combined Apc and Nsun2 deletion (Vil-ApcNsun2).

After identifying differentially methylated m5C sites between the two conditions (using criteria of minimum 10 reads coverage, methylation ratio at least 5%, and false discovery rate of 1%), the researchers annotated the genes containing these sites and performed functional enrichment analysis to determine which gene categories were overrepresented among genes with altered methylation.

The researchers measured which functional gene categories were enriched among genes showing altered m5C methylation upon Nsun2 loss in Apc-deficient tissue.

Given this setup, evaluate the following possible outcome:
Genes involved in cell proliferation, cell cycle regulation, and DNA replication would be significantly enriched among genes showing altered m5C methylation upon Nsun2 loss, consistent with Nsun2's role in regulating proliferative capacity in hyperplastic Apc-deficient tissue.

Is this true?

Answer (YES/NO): NO